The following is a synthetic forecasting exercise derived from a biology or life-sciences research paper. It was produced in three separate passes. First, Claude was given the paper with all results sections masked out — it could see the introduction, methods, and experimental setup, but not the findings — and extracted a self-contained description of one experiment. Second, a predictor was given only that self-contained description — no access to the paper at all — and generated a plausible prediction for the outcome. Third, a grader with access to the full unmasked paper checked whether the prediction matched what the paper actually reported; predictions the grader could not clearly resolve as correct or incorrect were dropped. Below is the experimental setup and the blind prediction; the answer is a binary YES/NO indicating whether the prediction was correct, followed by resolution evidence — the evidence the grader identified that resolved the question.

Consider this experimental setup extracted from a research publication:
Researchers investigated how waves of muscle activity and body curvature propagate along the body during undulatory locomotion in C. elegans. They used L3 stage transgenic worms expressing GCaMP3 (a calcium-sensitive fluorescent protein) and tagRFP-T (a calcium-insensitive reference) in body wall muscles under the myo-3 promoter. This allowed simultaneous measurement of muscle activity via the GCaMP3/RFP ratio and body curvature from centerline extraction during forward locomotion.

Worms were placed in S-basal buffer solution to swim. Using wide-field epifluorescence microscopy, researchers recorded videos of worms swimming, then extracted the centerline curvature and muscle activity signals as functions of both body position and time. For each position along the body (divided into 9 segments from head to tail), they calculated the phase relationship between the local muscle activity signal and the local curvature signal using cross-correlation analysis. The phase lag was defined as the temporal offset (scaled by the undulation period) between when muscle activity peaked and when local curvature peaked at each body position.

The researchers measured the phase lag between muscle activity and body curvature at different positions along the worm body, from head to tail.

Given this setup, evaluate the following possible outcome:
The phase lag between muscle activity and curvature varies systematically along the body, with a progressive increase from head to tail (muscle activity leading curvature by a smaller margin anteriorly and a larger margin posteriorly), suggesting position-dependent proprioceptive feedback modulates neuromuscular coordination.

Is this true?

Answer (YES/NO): NO